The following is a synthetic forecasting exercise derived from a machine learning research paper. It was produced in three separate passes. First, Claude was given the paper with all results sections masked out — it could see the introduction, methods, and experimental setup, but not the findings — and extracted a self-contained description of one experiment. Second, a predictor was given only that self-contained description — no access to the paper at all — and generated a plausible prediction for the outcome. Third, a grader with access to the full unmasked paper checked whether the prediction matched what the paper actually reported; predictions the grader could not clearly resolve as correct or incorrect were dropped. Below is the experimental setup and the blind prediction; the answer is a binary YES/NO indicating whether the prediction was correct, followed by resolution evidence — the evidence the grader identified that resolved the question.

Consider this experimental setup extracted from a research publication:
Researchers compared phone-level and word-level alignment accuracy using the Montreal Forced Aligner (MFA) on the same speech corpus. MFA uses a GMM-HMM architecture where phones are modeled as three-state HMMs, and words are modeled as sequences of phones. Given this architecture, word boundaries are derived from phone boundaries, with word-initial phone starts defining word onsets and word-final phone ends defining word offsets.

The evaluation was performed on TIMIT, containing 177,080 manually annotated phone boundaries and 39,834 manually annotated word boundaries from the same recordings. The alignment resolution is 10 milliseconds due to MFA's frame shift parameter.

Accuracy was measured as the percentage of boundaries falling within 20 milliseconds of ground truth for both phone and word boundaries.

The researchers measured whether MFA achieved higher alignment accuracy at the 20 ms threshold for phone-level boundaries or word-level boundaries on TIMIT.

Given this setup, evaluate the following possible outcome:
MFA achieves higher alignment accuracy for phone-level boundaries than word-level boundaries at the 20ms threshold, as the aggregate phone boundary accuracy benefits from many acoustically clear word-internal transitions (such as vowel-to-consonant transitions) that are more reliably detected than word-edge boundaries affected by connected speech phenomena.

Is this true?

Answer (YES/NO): NO